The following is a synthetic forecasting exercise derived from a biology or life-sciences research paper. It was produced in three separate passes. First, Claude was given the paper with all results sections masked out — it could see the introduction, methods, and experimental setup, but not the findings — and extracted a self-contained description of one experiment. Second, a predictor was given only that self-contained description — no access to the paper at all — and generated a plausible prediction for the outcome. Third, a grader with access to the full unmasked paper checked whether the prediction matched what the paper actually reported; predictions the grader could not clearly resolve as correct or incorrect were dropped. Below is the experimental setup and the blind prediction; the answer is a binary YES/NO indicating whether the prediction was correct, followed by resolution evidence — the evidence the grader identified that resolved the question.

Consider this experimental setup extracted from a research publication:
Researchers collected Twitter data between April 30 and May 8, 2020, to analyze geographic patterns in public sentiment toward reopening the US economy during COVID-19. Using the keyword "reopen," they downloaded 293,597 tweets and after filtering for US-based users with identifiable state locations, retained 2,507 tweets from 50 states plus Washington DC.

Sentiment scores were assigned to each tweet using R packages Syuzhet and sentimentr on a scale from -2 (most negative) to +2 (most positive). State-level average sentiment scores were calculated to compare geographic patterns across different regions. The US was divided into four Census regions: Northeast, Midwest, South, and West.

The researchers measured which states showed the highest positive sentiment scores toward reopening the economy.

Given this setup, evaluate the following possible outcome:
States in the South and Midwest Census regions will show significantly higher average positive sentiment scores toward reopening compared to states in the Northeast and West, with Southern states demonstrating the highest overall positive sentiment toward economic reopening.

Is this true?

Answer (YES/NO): NO